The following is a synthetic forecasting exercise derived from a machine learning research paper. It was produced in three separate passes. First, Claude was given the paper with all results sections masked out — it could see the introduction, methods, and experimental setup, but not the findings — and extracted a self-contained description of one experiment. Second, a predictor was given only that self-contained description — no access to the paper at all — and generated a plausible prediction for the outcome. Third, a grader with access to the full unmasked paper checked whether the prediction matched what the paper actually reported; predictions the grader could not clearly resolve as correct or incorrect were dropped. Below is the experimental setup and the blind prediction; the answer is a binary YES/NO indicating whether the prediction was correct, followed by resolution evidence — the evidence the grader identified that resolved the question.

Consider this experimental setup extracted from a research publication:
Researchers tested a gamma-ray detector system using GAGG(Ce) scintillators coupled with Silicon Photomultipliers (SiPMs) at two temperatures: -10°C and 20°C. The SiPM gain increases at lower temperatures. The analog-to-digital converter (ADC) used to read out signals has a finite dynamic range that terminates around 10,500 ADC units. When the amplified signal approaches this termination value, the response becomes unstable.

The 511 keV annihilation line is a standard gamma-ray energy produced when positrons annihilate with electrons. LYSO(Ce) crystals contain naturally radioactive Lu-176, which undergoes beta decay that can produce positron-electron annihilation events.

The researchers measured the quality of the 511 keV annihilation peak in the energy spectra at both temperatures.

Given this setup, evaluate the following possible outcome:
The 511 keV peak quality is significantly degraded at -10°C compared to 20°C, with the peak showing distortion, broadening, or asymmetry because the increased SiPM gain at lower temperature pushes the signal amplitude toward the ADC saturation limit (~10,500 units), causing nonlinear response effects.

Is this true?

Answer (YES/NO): YES